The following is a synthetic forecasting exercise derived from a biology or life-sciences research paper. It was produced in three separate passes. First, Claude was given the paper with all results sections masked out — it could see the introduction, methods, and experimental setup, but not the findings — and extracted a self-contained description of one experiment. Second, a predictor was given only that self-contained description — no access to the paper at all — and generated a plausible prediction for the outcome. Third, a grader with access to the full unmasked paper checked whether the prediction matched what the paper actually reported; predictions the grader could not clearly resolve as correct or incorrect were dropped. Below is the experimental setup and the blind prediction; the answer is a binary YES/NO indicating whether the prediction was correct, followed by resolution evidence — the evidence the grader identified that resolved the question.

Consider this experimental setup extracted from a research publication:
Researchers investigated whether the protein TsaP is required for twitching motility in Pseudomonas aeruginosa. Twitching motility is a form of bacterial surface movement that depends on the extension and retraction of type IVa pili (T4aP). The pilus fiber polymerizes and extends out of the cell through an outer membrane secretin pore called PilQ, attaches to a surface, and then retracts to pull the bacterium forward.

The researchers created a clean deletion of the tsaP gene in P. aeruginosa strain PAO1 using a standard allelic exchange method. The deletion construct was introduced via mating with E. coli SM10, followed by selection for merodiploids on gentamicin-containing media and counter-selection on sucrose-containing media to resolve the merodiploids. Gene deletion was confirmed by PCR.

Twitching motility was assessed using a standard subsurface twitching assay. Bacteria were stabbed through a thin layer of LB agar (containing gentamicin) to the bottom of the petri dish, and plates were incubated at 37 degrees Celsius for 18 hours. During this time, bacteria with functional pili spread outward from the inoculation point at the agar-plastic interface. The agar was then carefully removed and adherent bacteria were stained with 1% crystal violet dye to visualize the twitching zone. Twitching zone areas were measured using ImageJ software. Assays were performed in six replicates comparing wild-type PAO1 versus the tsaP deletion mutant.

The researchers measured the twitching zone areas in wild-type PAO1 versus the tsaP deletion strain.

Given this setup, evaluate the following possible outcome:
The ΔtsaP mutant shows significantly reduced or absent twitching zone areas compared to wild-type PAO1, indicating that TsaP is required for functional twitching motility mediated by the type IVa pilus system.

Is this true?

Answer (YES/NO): NO